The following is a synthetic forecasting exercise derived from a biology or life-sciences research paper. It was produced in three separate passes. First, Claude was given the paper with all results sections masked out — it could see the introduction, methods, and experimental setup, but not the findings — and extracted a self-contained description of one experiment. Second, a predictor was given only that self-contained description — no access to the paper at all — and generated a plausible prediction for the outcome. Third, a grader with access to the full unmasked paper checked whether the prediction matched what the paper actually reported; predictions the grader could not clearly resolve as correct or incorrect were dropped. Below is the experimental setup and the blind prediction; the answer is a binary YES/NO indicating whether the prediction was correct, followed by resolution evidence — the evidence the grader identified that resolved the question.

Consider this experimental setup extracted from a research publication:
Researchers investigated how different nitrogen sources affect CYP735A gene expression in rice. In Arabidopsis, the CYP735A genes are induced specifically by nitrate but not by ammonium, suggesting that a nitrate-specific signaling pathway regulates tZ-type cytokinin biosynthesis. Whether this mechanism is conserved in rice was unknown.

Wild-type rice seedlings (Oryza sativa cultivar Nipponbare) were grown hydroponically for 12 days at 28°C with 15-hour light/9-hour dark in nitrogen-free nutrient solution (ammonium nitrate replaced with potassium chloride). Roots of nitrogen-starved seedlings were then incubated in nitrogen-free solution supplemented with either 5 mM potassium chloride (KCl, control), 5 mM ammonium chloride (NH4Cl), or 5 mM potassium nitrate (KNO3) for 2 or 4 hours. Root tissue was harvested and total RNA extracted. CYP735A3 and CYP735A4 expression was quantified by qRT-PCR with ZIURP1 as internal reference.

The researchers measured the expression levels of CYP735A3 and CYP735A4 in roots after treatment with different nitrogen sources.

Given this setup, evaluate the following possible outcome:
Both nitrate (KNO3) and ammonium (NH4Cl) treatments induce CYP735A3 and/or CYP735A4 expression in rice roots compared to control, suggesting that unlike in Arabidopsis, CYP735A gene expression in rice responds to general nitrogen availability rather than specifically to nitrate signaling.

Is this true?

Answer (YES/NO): NO